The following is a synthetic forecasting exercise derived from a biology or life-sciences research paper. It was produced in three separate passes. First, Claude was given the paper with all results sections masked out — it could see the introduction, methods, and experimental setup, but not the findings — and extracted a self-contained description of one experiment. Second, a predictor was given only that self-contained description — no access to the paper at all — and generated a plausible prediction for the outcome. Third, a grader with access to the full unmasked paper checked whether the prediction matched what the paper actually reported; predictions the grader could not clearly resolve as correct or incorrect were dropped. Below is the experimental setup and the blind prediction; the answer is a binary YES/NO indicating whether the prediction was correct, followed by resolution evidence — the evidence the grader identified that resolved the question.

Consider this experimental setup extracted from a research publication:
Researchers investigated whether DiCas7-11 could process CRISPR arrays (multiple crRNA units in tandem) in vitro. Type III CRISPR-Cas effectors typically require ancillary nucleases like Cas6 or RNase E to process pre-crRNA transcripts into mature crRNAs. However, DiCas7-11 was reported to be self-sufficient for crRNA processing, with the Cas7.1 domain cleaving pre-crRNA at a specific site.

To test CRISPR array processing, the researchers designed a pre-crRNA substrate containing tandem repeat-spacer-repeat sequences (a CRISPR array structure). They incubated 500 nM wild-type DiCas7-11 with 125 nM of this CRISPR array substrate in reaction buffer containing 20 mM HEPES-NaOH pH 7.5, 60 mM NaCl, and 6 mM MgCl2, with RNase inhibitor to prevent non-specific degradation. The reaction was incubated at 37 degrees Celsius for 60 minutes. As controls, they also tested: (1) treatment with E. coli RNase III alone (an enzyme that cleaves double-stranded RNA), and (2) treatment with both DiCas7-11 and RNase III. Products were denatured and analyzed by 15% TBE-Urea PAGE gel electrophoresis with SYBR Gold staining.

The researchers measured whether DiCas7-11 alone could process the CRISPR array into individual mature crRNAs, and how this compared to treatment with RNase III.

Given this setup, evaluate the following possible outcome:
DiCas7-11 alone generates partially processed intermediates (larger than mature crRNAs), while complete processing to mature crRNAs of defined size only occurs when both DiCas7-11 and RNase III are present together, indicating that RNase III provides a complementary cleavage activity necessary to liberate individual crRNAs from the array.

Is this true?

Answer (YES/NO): NO